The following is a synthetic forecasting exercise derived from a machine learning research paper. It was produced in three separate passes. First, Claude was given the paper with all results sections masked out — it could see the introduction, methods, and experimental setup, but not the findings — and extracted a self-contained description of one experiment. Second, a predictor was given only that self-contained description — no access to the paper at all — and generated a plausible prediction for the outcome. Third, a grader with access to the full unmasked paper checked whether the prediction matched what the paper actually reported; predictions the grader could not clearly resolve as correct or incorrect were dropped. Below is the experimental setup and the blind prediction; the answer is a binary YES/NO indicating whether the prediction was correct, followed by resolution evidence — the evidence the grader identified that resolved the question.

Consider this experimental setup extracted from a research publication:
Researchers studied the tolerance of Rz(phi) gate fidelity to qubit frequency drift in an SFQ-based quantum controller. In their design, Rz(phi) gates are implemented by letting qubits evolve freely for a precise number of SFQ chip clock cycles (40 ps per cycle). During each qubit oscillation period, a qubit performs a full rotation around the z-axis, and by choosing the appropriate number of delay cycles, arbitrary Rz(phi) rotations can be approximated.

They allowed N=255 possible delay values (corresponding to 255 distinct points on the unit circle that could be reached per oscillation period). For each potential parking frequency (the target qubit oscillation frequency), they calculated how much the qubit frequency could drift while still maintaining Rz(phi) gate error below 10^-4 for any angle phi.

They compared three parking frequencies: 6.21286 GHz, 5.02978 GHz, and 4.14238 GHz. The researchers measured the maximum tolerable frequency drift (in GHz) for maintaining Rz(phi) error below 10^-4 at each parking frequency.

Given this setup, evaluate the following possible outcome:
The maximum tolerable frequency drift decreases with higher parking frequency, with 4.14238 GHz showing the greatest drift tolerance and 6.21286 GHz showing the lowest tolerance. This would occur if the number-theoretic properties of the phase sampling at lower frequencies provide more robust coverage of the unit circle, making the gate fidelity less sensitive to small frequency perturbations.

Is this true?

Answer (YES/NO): NO